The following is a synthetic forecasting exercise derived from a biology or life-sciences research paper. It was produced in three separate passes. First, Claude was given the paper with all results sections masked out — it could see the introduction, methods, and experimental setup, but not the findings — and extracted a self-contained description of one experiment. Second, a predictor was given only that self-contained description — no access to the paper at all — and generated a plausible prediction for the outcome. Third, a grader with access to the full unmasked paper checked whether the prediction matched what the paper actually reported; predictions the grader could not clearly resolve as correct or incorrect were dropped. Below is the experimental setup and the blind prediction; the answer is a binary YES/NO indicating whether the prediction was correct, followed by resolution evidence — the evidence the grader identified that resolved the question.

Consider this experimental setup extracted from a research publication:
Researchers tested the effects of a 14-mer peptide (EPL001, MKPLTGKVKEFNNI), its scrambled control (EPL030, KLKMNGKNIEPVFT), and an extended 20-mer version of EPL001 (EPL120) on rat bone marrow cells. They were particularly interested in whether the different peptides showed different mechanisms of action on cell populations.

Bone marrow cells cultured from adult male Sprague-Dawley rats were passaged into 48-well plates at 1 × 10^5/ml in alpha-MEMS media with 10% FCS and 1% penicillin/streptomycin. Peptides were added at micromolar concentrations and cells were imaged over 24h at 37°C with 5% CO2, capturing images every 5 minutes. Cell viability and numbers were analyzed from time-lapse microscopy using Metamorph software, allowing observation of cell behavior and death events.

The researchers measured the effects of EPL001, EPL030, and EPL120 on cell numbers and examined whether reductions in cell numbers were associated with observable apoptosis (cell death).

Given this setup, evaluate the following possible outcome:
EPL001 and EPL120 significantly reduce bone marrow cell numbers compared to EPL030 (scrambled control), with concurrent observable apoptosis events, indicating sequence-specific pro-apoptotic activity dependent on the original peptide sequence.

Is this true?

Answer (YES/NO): NO